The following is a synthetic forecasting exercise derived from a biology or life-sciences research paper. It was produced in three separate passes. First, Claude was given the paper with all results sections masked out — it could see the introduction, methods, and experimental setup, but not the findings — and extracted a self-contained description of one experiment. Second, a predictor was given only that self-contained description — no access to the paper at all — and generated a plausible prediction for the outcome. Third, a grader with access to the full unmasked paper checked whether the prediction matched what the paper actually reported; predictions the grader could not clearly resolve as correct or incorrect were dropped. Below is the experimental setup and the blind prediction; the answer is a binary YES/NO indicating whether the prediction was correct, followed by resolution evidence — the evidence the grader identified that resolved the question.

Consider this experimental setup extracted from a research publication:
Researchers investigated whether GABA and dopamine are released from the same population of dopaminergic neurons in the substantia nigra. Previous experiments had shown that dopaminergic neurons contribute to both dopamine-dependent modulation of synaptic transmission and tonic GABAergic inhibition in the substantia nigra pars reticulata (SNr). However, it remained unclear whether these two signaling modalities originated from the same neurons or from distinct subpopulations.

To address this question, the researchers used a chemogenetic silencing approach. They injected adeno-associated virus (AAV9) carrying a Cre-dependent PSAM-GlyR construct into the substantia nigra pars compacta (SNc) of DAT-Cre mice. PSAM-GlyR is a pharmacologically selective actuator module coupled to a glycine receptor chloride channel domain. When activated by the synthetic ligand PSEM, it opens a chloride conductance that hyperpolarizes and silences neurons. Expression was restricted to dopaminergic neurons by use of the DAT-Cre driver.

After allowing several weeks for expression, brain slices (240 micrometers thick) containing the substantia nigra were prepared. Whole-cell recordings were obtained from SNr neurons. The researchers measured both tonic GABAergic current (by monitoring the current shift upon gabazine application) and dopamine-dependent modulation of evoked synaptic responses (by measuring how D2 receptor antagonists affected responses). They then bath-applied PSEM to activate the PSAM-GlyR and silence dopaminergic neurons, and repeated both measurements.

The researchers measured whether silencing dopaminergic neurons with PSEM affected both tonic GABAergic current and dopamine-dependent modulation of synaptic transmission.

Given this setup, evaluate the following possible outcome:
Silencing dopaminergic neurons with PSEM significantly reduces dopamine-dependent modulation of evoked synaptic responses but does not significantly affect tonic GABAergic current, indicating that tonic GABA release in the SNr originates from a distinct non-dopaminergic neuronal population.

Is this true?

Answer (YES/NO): NO